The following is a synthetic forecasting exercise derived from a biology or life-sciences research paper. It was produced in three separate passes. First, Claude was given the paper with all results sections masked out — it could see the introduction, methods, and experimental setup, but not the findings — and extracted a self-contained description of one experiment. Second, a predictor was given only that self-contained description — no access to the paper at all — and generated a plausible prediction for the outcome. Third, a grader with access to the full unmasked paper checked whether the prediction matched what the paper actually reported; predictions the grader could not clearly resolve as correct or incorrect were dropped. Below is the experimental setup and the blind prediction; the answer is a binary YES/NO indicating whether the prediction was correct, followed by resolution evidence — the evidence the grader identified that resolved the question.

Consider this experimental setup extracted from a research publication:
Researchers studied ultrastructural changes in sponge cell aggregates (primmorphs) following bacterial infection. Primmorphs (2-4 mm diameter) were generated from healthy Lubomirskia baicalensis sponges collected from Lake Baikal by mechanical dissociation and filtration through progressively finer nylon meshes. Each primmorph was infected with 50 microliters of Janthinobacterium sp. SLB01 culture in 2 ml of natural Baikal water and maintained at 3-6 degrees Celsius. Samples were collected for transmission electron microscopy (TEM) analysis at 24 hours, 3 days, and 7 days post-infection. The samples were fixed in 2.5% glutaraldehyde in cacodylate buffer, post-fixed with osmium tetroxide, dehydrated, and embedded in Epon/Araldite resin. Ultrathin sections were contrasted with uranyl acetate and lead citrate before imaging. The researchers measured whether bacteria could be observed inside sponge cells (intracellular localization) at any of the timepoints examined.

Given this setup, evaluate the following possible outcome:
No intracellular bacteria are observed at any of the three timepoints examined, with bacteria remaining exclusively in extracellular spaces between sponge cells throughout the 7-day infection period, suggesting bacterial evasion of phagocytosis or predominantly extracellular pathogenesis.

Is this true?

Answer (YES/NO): NO